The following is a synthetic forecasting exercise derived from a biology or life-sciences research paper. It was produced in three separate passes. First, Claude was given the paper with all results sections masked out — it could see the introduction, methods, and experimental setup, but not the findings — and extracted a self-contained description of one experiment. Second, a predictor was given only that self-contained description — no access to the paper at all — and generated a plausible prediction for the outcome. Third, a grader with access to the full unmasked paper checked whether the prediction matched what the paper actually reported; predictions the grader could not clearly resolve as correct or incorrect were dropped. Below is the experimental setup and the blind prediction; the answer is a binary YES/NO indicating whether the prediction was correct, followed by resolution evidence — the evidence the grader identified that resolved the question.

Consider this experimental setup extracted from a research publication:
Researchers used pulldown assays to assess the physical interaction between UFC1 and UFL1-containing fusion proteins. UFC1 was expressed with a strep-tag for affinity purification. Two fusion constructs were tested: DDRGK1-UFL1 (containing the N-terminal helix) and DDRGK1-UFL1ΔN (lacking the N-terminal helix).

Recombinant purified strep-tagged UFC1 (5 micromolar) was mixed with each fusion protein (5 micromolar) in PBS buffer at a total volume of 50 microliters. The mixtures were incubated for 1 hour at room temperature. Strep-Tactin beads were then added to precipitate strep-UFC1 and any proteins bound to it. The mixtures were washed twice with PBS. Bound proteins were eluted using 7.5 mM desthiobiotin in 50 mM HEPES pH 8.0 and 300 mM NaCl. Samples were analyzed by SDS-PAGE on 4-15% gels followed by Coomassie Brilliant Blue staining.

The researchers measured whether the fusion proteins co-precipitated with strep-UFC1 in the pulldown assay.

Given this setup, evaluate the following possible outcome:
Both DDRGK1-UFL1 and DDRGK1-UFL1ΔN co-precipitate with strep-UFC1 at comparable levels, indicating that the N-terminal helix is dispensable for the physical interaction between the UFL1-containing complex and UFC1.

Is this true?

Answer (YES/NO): NO